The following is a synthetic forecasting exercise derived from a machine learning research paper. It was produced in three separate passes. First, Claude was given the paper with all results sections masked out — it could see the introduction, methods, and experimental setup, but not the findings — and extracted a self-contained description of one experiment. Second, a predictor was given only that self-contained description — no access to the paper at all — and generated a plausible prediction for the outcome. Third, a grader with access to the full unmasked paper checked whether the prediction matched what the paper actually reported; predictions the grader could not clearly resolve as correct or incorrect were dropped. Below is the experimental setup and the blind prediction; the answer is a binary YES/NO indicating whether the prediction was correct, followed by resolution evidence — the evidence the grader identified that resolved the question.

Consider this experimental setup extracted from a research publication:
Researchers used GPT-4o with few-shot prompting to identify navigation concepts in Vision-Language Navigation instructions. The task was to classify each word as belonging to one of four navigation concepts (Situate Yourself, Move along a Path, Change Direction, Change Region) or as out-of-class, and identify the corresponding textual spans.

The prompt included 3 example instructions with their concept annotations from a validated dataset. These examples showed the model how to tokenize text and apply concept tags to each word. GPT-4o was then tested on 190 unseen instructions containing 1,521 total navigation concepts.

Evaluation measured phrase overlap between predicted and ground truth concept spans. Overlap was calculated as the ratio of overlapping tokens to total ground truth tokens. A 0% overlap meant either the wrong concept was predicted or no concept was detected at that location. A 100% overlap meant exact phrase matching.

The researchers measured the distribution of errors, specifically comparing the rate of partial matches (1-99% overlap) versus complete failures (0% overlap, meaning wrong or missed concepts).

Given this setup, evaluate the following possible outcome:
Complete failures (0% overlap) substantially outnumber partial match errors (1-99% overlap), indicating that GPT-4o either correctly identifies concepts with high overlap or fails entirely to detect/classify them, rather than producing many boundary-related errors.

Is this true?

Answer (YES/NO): YES